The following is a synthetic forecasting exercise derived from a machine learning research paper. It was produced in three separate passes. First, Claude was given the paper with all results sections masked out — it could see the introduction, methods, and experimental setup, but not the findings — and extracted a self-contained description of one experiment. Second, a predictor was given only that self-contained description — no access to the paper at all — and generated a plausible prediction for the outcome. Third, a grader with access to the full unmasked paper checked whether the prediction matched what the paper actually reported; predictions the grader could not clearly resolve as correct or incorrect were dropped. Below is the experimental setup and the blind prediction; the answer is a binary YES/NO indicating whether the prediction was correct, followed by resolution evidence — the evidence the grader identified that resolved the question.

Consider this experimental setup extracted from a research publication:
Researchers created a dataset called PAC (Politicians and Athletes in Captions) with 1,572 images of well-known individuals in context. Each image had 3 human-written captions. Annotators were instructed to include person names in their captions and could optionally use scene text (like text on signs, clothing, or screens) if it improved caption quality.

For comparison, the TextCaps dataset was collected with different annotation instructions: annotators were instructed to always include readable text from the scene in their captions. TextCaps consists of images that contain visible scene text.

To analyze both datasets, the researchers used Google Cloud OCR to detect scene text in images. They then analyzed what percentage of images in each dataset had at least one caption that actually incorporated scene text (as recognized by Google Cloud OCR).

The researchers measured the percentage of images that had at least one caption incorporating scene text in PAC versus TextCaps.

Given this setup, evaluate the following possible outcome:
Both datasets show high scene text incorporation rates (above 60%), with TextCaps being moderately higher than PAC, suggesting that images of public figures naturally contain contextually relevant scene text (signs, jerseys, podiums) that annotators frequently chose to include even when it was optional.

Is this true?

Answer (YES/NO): NO